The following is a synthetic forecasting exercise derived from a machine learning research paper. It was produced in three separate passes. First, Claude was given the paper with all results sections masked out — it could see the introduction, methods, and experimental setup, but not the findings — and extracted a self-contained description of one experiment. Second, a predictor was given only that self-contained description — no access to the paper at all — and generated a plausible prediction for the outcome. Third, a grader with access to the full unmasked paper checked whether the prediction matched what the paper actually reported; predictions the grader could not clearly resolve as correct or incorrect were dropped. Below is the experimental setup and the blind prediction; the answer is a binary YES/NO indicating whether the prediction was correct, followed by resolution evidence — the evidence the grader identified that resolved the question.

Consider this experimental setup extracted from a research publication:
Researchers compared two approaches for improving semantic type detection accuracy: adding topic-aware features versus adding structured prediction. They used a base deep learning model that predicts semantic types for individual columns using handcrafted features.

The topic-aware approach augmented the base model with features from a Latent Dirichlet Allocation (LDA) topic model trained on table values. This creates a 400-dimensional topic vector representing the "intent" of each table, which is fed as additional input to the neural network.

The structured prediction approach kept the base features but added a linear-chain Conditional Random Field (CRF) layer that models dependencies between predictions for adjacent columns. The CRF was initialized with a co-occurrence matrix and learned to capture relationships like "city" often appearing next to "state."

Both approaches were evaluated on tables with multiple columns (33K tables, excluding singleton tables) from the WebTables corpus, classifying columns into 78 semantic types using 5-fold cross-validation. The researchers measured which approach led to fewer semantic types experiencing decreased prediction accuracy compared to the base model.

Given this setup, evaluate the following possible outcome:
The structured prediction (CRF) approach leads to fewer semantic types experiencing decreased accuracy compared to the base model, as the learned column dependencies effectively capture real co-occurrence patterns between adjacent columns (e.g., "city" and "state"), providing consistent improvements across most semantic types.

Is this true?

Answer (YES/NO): YES